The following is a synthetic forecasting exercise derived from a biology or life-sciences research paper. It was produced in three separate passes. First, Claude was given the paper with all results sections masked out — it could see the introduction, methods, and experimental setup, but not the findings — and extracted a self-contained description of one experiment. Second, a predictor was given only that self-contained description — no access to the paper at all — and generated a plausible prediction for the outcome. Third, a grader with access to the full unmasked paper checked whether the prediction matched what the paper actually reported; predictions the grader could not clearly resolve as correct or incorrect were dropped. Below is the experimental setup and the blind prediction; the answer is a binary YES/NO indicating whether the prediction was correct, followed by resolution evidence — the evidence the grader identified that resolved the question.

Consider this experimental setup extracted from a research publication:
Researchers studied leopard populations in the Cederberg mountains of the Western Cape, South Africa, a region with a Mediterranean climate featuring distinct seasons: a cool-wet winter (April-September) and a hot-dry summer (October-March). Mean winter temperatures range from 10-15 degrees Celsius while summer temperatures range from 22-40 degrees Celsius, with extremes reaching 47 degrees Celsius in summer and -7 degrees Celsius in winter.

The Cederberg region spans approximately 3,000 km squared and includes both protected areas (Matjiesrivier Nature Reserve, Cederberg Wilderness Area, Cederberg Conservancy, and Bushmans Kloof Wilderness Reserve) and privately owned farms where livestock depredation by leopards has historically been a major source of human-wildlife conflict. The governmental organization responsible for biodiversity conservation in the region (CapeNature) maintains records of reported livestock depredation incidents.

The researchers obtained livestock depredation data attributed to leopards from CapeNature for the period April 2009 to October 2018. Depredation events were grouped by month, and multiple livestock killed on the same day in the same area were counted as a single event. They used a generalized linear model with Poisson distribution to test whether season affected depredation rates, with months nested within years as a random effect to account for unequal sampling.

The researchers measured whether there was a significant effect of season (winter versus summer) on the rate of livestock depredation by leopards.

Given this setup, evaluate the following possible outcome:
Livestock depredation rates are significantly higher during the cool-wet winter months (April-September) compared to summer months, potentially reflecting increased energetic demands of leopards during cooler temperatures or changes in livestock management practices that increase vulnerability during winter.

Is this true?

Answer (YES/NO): YES